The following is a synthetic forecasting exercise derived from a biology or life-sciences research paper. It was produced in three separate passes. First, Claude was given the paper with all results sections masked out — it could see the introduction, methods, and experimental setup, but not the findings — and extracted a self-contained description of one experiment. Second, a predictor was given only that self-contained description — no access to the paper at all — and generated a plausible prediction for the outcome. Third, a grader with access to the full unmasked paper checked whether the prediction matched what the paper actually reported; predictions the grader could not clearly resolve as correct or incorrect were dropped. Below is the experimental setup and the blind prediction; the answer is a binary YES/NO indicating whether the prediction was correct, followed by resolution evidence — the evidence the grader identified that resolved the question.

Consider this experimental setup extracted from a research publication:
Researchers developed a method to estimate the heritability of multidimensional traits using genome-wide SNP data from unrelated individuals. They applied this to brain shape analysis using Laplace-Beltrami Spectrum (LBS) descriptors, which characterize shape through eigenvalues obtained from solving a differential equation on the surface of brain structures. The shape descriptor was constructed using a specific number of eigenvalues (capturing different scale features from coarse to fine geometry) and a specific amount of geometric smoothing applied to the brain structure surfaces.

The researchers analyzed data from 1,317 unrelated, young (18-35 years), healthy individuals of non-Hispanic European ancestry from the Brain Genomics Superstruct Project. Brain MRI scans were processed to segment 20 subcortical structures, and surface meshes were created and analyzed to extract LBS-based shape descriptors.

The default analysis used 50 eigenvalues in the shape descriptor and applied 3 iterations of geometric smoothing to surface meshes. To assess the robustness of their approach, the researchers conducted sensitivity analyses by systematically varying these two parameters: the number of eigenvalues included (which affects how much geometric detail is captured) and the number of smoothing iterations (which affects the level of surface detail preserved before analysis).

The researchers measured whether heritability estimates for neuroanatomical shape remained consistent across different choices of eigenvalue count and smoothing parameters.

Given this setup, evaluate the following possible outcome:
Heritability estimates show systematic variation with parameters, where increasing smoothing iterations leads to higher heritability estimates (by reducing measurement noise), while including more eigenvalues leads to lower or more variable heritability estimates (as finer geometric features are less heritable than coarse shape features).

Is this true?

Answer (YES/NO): NO